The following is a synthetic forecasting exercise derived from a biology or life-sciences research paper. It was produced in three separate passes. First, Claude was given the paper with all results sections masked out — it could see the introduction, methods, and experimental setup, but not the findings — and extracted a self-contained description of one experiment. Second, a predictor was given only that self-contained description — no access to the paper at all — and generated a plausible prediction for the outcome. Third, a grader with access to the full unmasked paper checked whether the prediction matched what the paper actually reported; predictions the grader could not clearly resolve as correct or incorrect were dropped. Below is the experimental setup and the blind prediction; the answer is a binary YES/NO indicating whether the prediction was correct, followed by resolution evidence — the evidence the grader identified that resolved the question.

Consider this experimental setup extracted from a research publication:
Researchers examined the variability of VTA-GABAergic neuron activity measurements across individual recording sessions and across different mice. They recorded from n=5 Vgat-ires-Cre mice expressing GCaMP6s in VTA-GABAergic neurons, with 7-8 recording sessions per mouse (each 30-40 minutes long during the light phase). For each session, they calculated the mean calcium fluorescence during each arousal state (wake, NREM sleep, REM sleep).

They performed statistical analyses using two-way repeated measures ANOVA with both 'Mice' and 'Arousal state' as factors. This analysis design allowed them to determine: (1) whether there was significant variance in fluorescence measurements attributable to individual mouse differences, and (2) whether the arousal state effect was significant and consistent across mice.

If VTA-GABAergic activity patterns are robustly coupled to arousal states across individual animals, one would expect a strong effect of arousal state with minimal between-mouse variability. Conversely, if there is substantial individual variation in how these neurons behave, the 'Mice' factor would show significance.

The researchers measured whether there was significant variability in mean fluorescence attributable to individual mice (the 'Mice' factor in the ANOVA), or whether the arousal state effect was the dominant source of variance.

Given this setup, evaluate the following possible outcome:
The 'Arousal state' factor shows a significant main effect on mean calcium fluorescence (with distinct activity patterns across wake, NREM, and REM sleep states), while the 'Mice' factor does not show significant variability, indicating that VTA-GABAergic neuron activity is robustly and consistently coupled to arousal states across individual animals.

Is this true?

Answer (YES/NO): YES